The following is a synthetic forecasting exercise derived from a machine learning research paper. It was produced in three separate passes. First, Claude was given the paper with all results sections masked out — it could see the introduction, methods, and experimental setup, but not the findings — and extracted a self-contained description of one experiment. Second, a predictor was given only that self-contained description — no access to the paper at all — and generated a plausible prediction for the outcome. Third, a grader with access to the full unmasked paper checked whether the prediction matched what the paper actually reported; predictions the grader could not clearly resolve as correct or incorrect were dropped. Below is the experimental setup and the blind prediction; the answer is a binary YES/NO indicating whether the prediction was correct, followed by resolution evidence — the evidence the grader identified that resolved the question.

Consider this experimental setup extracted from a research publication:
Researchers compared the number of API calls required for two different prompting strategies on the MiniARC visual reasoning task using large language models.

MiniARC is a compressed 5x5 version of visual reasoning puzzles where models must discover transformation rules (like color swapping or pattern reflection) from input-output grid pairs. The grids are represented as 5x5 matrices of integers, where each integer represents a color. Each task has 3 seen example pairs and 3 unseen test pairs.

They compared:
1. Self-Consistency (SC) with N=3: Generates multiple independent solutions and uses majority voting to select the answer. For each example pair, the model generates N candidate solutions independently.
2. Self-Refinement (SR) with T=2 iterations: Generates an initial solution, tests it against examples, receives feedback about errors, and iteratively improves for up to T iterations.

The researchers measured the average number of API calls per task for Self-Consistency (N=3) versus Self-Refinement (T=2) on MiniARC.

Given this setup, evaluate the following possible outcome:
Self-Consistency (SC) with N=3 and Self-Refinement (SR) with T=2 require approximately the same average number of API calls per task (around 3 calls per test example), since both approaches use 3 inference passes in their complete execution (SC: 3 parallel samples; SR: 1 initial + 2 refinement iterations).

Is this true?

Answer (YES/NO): NO